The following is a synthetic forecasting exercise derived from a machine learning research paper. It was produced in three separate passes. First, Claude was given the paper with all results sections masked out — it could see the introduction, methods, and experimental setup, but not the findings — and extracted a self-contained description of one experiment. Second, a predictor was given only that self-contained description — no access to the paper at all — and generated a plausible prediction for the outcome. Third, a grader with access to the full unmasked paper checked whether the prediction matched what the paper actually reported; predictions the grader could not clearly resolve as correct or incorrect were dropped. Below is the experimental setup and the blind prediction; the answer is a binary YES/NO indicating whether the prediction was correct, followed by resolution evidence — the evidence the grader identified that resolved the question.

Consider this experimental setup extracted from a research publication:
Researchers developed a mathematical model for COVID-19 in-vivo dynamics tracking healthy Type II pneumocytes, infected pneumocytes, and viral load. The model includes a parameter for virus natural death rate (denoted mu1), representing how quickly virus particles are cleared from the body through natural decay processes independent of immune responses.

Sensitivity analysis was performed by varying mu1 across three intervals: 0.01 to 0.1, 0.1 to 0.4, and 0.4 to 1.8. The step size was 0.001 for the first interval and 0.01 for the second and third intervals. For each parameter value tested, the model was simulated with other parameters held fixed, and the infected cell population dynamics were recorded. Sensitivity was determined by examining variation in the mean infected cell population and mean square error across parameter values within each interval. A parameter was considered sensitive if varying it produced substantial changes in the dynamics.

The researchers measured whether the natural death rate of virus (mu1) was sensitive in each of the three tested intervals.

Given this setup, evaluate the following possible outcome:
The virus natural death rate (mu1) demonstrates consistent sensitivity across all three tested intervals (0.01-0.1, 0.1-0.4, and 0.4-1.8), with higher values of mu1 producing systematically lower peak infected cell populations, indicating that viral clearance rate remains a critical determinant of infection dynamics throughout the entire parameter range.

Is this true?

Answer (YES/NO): NO